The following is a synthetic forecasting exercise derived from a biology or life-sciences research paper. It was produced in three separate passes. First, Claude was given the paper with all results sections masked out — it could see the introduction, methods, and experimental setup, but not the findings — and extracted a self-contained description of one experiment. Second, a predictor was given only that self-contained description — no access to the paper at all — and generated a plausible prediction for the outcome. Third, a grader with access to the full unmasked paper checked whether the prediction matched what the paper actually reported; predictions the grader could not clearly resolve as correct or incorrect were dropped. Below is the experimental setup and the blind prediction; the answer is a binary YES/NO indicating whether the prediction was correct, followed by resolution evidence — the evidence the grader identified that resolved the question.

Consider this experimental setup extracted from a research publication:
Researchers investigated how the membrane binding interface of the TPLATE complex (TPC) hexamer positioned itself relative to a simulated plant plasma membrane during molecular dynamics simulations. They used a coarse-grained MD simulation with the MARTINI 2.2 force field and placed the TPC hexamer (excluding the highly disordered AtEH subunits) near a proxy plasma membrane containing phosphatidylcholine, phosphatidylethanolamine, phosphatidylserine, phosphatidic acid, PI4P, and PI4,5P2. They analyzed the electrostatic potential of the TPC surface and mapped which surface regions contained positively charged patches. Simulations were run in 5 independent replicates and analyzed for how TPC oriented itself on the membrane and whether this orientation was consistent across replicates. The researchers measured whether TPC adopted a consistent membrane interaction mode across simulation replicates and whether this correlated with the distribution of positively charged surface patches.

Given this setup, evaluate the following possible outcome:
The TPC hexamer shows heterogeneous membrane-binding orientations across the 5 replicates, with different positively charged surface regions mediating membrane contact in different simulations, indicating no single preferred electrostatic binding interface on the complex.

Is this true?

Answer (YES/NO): NO